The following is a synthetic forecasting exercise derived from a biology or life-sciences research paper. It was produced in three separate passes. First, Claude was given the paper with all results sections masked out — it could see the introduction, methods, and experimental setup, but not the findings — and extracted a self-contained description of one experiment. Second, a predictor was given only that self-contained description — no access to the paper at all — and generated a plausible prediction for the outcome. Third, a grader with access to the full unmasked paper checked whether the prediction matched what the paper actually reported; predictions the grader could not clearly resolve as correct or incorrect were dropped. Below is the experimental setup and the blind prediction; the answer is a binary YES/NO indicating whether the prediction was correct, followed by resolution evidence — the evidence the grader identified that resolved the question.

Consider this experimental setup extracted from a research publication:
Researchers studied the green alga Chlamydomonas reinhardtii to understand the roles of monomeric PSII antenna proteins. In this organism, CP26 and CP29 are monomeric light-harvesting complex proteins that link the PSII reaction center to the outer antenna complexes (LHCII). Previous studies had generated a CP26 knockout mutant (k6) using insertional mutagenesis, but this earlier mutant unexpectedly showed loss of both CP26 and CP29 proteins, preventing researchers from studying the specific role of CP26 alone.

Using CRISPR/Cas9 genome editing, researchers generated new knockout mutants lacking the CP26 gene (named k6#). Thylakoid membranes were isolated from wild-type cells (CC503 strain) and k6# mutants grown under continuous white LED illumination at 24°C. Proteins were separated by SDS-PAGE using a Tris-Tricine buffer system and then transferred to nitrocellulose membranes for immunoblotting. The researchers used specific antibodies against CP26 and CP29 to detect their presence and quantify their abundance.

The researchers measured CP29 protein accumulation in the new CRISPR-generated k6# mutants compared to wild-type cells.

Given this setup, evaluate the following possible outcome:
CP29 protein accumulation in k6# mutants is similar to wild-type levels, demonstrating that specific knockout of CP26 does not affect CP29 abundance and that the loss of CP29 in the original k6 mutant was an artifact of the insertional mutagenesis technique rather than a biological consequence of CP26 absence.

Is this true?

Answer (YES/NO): YES